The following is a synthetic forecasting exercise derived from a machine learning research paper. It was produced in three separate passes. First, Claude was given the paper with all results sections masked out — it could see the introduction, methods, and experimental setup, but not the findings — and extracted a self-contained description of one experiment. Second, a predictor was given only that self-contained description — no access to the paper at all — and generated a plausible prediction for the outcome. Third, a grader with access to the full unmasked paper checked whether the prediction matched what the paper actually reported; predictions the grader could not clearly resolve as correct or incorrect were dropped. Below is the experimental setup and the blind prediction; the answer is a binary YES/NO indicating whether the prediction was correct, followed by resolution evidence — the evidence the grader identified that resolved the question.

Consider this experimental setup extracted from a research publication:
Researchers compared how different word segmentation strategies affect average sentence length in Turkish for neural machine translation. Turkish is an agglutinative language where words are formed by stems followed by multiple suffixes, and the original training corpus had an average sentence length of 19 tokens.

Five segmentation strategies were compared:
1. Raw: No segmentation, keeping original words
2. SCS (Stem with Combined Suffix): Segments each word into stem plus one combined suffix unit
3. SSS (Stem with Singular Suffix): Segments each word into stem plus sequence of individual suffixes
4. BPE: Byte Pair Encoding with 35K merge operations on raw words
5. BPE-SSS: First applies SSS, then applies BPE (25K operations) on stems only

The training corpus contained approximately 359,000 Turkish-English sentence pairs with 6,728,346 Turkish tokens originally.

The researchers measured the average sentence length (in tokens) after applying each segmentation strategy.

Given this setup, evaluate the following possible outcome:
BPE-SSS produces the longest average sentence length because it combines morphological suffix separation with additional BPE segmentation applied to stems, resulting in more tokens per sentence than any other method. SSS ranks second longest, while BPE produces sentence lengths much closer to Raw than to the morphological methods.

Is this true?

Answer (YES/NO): NO